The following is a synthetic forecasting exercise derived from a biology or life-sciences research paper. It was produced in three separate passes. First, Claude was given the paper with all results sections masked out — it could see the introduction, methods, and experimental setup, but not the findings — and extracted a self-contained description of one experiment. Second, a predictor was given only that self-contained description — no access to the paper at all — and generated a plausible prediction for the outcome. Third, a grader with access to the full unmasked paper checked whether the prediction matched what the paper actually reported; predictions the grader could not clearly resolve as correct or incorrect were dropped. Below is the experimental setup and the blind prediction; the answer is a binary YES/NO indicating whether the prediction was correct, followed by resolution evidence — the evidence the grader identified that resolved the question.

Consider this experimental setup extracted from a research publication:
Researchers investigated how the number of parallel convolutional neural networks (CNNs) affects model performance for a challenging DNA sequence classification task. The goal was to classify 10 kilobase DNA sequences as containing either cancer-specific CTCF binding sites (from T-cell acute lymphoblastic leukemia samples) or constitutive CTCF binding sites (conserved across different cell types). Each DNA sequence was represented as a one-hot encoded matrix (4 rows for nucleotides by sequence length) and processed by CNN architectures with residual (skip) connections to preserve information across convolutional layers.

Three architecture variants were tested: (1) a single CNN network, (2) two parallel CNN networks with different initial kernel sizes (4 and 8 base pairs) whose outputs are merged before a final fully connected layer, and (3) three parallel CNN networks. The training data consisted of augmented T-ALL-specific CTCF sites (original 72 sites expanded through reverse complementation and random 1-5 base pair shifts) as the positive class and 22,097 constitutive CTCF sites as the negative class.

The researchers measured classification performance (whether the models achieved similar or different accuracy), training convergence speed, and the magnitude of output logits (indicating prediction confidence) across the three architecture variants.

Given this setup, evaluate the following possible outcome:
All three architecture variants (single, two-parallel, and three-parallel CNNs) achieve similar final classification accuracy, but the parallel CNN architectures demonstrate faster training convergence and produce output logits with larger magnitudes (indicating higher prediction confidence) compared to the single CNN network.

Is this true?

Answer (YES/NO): NO